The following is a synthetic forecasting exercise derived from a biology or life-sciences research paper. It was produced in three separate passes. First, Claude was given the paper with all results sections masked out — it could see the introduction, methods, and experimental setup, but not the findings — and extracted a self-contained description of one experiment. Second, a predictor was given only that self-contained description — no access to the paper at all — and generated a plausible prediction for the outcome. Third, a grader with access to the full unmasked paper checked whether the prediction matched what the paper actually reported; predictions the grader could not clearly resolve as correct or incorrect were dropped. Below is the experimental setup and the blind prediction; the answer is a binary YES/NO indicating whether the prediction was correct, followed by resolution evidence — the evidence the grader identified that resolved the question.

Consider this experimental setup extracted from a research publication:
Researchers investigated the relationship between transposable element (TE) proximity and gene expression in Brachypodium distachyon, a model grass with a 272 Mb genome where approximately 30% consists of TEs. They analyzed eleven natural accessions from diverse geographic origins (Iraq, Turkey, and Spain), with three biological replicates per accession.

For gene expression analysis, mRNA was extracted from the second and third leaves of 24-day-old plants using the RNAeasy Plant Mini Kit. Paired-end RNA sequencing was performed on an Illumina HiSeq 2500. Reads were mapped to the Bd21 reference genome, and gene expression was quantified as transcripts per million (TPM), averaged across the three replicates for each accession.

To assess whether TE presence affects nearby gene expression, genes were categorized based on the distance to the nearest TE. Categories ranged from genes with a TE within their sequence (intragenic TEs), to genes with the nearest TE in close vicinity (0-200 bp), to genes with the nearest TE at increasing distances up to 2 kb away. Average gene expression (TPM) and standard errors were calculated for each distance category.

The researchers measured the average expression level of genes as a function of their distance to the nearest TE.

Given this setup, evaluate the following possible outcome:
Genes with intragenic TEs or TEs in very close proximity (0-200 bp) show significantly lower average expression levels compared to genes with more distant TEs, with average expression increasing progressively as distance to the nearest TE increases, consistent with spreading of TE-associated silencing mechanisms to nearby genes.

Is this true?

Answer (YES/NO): NO